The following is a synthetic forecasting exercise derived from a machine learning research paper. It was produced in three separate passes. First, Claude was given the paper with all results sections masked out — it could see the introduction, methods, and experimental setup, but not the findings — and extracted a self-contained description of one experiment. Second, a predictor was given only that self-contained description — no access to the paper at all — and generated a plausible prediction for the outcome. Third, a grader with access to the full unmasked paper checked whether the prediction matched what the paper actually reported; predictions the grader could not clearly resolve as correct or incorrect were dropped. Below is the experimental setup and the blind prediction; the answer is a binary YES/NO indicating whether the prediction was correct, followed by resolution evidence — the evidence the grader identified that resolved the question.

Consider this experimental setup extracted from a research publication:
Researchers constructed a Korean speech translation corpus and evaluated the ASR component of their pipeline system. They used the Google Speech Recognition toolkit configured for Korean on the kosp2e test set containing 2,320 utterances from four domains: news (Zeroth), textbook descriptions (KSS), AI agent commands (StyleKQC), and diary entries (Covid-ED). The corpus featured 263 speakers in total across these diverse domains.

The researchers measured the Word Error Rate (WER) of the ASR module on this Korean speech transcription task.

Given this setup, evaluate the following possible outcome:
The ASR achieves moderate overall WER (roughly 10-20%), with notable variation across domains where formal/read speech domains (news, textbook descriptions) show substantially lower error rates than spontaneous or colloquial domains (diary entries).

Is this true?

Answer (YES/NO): NO